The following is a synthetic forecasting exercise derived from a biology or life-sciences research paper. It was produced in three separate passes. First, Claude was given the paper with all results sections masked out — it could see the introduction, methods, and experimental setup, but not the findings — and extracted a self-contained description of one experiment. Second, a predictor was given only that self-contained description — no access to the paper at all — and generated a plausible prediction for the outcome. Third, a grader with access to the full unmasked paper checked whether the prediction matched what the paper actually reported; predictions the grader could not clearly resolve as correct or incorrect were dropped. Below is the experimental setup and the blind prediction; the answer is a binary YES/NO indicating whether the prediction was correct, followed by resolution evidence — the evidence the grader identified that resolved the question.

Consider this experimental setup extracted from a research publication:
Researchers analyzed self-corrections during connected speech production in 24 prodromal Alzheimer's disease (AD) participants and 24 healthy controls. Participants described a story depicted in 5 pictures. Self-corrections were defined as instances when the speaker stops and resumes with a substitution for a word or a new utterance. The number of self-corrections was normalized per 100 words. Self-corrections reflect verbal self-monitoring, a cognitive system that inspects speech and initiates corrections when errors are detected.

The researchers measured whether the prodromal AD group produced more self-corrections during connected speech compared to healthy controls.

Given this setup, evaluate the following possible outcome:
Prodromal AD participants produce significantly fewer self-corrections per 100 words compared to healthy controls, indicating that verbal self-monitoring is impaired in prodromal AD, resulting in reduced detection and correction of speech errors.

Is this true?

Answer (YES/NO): NO